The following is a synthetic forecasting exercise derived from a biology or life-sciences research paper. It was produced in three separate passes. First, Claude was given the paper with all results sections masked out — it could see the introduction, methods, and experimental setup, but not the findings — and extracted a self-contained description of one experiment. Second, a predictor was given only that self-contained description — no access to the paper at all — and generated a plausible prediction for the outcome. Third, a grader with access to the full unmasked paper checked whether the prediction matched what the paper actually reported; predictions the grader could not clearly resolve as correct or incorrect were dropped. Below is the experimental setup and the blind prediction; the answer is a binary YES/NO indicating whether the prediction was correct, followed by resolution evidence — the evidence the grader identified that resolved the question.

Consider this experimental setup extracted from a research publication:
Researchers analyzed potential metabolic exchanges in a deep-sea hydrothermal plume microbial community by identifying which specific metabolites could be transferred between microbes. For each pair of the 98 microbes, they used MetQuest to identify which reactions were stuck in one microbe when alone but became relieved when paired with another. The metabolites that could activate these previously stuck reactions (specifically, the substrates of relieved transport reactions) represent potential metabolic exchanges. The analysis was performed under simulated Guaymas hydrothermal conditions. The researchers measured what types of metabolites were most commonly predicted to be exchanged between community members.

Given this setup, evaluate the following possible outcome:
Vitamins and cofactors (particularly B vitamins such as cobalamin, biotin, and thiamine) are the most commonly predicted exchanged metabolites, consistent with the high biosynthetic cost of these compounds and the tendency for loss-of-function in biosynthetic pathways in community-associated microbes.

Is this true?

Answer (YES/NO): NO